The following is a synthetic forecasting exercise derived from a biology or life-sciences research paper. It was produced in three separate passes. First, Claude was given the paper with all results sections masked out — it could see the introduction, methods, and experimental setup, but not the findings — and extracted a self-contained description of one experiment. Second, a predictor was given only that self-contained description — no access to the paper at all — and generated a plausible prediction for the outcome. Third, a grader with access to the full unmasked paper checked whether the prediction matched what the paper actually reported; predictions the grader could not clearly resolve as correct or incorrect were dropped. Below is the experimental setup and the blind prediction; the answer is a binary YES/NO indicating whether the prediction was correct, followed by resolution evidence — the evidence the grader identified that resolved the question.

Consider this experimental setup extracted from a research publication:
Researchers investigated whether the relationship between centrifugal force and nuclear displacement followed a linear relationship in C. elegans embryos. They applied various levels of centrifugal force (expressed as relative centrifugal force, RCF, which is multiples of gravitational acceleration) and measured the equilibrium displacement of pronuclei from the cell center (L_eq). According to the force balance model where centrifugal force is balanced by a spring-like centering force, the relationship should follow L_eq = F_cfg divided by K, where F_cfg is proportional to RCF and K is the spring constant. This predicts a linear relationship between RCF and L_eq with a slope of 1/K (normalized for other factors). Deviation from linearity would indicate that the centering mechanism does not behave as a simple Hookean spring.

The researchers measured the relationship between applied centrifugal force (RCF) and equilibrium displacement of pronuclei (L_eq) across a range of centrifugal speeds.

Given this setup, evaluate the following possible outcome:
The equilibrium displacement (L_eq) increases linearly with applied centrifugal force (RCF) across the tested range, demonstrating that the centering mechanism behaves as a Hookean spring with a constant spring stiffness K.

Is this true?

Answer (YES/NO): YES